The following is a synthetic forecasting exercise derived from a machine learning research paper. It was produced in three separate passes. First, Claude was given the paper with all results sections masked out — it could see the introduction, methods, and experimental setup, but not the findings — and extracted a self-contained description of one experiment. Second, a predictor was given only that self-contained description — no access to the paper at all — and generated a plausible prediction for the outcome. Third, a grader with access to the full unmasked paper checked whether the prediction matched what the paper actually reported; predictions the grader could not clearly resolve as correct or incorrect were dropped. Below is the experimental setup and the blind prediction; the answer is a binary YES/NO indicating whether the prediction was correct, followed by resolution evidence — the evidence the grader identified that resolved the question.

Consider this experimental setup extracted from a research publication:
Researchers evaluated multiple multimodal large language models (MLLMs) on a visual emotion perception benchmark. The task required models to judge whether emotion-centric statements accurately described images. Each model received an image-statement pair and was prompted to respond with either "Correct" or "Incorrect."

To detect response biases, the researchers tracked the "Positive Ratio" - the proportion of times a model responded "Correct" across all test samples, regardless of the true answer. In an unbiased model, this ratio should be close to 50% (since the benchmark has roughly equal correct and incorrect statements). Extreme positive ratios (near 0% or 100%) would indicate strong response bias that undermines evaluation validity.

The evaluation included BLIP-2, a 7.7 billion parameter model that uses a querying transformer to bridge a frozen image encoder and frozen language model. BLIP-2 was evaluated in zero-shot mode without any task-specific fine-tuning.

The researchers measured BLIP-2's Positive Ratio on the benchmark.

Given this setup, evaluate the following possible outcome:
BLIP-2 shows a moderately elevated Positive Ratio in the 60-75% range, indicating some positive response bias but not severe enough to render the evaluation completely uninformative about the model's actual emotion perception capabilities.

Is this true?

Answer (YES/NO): NO